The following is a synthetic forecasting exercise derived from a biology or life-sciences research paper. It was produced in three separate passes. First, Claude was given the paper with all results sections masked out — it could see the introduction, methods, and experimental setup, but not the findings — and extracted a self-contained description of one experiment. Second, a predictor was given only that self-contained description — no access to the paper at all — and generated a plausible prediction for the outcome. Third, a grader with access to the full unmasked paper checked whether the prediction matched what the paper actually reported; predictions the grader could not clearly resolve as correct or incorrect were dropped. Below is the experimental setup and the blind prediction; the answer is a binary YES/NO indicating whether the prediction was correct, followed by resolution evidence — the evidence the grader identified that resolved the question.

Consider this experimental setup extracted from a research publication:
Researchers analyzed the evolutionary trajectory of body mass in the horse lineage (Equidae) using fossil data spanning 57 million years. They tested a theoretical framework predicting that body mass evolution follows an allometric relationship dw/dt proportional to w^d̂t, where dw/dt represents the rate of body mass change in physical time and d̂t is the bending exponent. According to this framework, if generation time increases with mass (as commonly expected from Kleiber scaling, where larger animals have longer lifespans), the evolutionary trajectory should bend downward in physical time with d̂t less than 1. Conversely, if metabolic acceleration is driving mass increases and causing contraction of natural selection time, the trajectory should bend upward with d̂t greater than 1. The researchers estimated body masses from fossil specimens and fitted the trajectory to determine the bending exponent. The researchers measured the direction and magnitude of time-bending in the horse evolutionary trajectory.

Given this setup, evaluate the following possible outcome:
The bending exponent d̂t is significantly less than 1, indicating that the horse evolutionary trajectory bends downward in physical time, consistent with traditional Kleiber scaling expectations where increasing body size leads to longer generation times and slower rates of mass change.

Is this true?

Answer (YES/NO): NO